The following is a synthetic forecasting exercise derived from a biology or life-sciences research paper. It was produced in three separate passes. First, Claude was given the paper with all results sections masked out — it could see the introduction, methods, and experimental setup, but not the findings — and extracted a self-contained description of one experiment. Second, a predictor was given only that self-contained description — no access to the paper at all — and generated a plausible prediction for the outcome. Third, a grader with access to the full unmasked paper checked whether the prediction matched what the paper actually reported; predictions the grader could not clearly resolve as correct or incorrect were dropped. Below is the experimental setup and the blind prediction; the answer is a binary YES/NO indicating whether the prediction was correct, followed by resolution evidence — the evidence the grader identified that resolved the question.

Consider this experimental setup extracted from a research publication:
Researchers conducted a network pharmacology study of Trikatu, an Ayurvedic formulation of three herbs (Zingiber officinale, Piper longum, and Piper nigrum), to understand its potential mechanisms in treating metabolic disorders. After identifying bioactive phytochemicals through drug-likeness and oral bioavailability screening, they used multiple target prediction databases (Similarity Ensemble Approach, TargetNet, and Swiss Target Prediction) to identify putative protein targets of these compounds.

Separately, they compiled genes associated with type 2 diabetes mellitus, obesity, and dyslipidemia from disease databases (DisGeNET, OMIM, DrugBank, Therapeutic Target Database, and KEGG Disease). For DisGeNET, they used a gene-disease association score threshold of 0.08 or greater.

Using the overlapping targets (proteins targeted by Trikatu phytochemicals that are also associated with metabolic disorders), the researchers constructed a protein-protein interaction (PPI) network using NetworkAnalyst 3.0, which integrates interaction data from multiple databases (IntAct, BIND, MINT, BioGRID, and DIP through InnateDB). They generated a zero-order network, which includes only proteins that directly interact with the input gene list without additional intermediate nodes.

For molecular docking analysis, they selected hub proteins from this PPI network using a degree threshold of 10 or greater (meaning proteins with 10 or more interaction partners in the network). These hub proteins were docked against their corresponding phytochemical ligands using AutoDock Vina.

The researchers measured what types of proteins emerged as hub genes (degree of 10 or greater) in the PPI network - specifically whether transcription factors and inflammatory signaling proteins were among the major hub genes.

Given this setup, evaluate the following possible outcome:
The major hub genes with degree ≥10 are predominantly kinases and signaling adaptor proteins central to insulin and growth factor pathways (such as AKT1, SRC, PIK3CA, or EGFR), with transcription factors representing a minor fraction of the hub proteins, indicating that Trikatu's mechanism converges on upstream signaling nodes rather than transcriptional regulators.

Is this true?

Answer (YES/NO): NO